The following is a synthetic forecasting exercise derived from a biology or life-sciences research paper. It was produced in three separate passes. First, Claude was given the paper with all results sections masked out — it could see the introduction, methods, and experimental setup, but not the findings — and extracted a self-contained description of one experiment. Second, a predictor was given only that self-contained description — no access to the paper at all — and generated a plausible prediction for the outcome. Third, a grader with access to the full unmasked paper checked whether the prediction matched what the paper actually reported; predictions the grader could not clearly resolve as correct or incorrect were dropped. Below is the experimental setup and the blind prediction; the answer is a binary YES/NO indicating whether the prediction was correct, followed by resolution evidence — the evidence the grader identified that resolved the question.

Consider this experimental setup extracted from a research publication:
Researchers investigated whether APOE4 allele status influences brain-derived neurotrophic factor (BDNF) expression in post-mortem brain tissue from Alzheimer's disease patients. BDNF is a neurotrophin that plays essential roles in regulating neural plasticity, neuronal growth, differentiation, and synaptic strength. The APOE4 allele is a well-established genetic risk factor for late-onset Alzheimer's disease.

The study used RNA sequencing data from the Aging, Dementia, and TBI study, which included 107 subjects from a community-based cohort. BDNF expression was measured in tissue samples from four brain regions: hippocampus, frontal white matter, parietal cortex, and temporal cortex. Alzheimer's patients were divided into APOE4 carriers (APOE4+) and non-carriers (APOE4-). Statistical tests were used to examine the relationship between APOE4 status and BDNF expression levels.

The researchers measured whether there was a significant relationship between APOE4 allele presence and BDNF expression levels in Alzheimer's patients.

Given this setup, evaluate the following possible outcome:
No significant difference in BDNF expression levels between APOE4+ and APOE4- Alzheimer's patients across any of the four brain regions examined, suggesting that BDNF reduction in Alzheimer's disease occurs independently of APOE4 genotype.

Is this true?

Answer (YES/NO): NO